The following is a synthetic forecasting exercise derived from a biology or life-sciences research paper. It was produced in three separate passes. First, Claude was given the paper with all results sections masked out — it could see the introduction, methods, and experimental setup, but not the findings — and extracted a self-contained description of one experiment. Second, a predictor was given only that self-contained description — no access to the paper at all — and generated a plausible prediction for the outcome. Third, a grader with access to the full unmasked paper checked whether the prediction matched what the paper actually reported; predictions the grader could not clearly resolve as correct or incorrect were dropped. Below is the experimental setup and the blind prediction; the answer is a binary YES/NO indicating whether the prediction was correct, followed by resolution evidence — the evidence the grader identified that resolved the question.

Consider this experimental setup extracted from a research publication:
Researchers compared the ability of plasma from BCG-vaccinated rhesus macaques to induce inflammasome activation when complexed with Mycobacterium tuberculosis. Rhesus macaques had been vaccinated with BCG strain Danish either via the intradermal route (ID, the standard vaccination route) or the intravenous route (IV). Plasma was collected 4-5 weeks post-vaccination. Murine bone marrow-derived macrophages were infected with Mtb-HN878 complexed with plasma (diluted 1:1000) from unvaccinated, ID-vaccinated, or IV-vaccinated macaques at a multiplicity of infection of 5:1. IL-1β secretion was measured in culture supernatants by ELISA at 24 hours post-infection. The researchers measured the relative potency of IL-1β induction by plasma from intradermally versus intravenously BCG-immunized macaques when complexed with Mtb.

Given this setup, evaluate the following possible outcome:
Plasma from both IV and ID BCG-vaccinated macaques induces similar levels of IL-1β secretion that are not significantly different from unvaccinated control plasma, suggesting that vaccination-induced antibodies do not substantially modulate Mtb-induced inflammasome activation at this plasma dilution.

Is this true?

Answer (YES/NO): NO